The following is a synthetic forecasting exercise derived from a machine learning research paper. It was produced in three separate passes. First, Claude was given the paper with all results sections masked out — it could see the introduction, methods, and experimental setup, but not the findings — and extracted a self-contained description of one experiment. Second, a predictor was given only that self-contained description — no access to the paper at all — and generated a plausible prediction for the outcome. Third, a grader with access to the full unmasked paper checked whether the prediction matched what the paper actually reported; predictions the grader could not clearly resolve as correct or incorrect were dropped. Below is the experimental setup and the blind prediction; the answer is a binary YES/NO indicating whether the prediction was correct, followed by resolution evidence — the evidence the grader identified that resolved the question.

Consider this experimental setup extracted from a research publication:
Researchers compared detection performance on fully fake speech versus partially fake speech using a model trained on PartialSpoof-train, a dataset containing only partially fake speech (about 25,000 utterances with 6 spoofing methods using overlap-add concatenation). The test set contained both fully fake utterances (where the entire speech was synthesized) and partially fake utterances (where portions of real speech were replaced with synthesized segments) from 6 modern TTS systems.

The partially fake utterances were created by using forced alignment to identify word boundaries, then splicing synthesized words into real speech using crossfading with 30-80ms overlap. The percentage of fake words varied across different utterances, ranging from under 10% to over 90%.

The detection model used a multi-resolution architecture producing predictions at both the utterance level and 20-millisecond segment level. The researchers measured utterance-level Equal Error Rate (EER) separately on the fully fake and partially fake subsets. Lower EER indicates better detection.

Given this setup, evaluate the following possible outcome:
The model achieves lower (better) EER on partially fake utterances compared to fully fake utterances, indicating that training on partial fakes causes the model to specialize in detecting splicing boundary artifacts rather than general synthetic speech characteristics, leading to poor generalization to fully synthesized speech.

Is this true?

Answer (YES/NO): YES